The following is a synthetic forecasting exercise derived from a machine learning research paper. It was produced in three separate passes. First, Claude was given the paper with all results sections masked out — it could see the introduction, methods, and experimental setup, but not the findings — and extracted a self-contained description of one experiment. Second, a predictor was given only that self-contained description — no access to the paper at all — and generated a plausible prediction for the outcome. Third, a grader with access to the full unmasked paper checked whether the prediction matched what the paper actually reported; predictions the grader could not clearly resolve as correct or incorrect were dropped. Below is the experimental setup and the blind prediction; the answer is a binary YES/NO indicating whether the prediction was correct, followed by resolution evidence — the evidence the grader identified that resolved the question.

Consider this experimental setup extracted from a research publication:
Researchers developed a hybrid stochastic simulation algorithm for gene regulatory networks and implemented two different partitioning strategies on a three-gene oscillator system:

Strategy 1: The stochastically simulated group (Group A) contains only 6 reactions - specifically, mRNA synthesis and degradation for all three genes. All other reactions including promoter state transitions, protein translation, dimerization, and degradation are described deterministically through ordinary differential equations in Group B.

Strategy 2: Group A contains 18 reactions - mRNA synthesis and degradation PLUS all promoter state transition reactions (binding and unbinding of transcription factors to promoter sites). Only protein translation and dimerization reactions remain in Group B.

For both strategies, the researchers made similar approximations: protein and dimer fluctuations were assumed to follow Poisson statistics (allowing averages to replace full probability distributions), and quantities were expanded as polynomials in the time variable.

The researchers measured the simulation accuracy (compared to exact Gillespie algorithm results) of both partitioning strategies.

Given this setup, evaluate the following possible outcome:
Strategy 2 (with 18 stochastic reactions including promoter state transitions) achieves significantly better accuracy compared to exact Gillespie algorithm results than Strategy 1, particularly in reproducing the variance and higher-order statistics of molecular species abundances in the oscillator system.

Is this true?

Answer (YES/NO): NO